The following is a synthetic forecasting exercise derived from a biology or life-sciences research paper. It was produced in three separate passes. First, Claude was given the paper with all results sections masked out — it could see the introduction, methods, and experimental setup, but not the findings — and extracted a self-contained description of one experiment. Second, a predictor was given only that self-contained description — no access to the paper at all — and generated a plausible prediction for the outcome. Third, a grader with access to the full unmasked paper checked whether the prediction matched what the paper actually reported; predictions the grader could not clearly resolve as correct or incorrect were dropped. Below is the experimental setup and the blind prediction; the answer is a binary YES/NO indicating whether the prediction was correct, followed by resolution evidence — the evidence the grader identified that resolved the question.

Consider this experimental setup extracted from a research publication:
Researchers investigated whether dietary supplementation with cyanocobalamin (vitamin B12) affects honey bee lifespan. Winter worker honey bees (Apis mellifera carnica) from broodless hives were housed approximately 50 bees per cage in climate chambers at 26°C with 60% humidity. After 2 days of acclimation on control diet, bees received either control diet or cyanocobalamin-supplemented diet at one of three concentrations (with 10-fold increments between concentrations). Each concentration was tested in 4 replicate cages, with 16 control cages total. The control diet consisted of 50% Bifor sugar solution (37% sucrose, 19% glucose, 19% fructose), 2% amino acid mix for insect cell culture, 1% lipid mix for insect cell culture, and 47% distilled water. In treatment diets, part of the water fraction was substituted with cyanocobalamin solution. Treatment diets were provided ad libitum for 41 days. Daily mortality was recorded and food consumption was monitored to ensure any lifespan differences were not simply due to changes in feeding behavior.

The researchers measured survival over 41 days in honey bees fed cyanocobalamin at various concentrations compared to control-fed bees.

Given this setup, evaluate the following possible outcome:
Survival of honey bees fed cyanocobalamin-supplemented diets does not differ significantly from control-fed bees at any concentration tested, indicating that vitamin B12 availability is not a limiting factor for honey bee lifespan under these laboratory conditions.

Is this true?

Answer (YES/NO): NO